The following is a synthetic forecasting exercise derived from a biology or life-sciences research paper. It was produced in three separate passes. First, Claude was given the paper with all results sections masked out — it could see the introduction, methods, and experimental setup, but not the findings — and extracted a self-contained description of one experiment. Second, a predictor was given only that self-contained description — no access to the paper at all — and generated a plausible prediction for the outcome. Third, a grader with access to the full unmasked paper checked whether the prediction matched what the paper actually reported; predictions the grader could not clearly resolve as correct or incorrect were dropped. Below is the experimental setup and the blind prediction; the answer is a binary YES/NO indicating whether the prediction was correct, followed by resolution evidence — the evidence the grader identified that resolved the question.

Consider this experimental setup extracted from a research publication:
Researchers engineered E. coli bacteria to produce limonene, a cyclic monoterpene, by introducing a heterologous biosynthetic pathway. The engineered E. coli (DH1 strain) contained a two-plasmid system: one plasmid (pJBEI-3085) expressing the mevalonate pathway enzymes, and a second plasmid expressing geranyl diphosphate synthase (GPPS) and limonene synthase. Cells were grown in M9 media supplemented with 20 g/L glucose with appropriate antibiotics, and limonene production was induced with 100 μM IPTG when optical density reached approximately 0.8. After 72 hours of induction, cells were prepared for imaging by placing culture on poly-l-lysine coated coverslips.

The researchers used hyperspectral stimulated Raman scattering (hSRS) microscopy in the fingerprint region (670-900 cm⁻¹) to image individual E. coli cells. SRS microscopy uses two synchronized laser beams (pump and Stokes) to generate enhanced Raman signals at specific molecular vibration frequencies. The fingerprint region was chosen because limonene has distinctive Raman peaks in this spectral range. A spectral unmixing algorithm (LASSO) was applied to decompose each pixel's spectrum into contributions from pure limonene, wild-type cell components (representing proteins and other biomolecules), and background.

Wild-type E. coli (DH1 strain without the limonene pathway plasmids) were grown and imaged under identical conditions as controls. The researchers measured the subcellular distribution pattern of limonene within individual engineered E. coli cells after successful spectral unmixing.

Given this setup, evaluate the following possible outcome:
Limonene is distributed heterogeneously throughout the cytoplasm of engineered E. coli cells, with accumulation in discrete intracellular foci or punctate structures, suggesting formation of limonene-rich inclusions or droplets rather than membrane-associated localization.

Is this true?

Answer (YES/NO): YES